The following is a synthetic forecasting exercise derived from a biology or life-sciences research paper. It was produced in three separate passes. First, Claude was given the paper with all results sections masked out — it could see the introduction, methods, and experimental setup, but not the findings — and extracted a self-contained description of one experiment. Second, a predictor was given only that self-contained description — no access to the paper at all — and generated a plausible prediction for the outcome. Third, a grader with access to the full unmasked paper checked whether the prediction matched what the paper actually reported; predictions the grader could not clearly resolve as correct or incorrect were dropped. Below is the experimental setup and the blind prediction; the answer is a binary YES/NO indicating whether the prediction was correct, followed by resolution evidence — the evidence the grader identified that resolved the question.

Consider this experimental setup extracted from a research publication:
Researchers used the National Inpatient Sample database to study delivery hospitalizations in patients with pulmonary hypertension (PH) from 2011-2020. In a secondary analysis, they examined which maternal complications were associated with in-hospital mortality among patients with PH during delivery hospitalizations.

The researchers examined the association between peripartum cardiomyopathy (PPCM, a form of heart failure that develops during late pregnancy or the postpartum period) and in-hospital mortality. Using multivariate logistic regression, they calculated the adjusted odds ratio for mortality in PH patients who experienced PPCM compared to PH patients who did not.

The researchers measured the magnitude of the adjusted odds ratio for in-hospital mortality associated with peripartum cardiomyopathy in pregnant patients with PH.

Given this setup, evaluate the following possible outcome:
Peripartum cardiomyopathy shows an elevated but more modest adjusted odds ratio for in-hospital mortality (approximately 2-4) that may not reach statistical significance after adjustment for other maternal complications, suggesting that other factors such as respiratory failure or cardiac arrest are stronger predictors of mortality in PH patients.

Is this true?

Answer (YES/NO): NO